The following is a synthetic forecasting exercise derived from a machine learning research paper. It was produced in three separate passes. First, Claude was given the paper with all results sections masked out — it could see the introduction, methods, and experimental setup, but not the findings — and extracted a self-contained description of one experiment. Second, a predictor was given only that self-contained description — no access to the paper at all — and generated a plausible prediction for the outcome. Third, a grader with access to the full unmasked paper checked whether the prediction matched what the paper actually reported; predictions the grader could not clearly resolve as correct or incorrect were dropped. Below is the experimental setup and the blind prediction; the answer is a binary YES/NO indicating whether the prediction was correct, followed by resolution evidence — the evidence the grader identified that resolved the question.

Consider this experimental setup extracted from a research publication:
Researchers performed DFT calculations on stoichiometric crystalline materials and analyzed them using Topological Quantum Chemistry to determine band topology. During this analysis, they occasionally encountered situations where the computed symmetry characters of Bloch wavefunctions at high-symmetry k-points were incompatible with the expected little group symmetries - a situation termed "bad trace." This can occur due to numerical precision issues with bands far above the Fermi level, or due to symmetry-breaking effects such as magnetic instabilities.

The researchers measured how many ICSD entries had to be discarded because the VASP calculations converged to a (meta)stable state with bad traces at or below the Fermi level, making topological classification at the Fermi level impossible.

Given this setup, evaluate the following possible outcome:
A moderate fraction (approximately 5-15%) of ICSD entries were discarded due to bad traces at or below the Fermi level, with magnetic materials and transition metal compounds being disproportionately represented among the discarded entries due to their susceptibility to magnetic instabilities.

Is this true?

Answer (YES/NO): NO